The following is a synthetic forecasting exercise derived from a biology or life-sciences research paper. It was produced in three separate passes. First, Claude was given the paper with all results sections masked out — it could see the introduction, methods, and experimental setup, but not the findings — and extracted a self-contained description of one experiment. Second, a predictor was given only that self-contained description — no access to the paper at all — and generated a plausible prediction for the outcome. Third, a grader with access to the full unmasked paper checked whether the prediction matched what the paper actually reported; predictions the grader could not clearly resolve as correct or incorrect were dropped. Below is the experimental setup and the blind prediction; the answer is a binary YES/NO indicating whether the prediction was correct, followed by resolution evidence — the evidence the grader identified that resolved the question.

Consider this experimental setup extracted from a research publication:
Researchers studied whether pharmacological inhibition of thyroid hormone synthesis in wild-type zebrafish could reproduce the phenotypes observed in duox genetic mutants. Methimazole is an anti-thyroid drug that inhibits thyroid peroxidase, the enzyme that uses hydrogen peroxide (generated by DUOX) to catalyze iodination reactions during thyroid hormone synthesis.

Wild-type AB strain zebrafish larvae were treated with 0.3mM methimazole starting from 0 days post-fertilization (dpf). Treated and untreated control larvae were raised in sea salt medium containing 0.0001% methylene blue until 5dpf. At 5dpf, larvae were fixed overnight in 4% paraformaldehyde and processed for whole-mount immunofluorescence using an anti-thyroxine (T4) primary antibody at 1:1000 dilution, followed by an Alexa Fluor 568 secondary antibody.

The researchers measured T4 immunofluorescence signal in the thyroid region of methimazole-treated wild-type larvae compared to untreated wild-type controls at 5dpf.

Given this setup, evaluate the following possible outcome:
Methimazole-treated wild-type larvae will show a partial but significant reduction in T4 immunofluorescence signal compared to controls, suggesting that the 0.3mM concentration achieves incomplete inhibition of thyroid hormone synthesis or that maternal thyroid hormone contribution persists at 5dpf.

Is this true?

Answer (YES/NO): NO